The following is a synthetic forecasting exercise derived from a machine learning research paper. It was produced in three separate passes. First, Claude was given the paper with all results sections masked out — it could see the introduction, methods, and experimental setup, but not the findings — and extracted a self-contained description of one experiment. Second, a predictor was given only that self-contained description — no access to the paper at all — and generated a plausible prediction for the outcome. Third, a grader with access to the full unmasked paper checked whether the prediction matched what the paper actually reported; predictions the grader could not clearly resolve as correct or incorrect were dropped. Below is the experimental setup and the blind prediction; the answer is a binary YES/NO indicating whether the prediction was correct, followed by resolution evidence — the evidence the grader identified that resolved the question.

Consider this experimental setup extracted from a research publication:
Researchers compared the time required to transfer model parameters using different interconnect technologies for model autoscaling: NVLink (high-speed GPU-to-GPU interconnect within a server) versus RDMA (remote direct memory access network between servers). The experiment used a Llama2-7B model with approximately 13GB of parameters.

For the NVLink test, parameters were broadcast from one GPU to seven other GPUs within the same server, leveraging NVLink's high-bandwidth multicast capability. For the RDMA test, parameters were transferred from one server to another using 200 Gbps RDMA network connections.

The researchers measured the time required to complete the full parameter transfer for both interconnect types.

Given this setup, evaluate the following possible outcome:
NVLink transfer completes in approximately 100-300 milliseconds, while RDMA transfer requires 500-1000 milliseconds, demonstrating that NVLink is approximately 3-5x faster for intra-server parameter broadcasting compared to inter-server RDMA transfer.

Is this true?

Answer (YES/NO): NO